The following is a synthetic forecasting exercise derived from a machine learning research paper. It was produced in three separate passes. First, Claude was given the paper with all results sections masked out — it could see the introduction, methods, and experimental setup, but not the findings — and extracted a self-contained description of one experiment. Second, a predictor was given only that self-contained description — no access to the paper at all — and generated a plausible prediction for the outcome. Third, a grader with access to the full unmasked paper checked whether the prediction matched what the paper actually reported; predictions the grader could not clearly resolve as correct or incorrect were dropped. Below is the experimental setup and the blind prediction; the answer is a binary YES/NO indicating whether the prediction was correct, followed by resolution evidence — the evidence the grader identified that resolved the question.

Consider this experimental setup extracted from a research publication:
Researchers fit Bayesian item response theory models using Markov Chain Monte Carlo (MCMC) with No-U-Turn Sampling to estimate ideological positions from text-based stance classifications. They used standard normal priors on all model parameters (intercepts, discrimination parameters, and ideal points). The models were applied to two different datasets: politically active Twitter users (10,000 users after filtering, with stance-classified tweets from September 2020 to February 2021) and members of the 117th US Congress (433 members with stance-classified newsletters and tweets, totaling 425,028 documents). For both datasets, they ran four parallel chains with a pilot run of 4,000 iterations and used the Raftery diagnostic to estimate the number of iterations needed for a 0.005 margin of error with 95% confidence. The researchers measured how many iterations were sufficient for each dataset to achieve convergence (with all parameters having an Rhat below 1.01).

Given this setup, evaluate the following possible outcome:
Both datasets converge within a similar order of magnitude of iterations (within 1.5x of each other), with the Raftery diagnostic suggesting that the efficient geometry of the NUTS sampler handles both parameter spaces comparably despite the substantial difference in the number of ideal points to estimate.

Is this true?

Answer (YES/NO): NO